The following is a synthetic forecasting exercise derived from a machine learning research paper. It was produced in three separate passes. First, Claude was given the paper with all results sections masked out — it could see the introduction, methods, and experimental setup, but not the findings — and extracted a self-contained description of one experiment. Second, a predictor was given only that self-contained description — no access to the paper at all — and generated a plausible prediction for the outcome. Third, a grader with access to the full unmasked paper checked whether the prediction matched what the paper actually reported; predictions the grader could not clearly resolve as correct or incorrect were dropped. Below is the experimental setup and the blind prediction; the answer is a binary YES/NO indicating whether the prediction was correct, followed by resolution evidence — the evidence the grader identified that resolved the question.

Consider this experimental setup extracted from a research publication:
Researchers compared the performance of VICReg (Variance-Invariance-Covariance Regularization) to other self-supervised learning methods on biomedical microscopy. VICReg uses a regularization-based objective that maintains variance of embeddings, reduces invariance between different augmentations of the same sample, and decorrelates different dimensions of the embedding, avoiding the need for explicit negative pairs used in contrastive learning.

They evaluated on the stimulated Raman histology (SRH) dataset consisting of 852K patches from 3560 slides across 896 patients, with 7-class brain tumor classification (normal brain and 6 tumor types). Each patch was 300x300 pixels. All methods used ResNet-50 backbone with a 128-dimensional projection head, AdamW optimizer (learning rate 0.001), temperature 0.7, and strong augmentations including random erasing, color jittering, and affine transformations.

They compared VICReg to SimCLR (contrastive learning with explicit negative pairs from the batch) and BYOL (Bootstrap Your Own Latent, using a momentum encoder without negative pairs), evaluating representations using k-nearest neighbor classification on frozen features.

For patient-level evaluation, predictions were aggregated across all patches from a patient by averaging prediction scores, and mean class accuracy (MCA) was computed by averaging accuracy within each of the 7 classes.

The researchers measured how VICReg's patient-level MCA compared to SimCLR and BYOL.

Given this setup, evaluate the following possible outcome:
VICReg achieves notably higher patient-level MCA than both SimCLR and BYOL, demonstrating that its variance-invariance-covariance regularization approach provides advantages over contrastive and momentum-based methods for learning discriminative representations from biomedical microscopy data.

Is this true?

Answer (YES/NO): NO